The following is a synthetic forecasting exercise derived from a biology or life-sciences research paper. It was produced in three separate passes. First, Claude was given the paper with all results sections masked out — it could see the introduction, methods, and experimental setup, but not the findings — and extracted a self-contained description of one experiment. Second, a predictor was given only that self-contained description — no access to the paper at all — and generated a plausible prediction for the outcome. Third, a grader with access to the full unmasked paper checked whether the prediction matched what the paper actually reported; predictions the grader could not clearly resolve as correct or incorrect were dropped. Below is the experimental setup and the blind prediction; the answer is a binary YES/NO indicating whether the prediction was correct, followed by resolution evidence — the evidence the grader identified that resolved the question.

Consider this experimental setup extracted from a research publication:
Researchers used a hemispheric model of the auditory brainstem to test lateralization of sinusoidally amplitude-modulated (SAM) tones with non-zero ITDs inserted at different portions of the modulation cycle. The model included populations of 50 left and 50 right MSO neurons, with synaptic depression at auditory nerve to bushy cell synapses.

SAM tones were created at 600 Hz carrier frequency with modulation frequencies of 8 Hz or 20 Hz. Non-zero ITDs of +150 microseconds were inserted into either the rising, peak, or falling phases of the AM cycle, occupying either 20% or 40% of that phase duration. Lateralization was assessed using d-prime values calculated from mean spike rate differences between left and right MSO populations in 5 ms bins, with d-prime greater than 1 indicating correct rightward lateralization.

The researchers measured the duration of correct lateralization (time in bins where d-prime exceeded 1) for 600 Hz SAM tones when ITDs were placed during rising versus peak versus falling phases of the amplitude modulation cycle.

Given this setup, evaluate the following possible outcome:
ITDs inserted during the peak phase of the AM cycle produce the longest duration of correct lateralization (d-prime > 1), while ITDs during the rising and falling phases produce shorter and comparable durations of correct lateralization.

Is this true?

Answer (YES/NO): NO